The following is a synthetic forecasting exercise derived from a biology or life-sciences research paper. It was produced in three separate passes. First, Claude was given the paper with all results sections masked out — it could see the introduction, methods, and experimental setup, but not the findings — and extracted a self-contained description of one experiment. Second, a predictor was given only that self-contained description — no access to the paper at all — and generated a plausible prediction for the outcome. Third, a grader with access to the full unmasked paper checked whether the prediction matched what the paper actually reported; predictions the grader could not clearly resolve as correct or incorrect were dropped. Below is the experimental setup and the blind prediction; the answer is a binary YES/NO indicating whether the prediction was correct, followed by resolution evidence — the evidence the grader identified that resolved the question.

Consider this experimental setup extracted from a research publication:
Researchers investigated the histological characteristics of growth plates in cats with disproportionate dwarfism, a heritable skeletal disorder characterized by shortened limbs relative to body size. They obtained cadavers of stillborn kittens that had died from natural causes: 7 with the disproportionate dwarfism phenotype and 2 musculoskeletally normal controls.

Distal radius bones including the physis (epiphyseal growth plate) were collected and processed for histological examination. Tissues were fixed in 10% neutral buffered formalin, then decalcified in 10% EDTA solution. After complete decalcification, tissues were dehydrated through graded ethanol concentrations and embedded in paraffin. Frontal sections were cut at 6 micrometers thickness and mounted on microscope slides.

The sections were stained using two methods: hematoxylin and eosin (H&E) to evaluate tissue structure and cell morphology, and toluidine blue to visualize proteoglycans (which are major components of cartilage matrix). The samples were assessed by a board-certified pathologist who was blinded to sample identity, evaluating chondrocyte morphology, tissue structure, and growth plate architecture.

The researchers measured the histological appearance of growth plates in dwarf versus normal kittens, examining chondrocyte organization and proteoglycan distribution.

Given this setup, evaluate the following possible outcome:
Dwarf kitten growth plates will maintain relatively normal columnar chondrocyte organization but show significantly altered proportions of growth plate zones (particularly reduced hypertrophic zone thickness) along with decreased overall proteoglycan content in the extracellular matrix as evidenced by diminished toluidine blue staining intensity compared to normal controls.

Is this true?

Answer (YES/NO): NO